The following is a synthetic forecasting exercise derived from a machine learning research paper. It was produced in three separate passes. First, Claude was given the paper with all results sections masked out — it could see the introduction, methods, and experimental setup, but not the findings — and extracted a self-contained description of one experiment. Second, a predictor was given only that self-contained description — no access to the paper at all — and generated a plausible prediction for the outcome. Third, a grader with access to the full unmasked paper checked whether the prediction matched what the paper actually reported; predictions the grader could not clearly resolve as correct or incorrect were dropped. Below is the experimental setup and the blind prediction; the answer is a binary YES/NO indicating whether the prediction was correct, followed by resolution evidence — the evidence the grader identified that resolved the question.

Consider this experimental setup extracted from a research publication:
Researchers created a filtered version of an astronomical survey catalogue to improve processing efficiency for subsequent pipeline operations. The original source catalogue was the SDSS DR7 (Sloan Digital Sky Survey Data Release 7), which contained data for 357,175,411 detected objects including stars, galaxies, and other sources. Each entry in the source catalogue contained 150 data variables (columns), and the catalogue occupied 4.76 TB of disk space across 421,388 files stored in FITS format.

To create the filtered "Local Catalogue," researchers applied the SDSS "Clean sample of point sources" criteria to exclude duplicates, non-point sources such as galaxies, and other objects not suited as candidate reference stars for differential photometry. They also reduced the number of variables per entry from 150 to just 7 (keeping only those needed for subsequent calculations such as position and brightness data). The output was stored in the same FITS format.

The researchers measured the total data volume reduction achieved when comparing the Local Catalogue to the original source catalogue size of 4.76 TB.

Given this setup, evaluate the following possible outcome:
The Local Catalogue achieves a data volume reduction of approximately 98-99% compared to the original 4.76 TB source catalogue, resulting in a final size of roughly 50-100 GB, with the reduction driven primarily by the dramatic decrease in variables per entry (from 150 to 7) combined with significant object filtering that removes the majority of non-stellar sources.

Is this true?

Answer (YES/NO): NO